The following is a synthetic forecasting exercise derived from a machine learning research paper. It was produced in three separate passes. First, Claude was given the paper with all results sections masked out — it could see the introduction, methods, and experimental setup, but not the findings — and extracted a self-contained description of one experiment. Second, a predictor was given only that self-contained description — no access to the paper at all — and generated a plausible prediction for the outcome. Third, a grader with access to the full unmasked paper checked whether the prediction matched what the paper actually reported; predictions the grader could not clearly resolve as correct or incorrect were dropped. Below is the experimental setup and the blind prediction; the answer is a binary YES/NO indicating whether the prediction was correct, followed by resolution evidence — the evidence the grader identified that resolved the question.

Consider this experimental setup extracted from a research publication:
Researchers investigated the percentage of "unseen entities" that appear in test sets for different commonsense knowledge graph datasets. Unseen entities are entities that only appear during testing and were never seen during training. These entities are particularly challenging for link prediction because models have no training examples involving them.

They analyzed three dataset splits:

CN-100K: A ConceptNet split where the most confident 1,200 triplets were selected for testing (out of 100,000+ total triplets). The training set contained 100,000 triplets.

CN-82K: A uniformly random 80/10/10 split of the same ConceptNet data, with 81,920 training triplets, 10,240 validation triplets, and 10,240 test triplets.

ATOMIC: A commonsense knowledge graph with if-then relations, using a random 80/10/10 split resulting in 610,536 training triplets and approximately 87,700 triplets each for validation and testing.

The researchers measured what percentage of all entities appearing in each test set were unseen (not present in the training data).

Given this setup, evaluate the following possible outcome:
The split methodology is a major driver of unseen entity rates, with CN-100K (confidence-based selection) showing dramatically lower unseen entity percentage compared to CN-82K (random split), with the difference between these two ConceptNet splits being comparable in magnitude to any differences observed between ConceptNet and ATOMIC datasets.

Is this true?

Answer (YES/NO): YES